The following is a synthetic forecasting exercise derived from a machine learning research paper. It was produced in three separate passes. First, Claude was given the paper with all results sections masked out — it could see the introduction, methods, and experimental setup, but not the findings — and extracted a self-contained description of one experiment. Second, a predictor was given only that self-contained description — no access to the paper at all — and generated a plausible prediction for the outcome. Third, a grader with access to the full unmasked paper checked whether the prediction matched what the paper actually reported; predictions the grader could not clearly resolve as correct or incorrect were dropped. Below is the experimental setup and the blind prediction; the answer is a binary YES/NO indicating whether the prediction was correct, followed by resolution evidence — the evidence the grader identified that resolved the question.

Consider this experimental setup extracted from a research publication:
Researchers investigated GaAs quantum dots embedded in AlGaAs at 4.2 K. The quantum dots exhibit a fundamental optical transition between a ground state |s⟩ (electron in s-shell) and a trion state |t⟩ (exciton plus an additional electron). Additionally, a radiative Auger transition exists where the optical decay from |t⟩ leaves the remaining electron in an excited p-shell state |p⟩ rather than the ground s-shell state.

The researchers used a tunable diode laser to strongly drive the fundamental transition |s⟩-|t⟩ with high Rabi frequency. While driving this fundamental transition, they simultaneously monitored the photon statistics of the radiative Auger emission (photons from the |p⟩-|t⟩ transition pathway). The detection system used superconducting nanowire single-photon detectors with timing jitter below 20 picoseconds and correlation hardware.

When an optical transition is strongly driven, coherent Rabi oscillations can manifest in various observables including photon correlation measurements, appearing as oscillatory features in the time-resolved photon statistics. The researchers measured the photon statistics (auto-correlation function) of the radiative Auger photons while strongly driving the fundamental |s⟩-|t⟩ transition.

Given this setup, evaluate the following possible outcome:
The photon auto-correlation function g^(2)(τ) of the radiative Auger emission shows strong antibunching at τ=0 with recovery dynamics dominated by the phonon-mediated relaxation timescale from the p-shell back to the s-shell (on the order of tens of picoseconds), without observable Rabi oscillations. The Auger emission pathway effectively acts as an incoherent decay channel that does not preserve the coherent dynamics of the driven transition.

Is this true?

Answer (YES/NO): NO